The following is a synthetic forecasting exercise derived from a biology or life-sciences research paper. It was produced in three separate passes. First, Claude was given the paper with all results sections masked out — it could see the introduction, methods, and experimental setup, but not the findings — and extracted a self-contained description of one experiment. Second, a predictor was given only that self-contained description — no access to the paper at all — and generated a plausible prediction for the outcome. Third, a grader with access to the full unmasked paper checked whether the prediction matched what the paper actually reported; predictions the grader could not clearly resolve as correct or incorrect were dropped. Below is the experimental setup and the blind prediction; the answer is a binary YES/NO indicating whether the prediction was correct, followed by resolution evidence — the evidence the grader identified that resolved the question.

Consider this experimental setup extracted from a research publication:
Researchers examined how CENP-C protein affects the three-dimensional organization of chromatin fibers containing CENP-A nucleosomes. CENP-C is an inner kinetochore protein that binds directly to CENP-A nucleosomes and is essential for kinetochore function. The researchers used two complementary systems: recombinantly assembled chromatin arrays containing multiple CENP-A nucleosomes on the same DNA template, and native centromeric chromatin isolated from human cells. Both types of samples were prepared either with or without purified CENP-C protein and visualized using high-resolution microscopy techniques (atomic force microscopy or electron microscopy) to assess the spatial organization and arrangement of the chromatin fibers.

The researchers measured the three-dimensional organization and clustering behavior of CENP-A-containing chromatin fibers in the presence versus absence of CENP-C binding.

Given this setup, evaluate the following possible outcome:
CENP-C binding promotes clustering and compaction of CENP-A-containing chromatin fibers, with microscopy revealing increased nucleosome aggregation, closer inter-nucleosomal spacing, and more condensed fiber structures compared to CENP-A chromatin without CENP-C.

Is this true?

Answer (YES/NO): YES